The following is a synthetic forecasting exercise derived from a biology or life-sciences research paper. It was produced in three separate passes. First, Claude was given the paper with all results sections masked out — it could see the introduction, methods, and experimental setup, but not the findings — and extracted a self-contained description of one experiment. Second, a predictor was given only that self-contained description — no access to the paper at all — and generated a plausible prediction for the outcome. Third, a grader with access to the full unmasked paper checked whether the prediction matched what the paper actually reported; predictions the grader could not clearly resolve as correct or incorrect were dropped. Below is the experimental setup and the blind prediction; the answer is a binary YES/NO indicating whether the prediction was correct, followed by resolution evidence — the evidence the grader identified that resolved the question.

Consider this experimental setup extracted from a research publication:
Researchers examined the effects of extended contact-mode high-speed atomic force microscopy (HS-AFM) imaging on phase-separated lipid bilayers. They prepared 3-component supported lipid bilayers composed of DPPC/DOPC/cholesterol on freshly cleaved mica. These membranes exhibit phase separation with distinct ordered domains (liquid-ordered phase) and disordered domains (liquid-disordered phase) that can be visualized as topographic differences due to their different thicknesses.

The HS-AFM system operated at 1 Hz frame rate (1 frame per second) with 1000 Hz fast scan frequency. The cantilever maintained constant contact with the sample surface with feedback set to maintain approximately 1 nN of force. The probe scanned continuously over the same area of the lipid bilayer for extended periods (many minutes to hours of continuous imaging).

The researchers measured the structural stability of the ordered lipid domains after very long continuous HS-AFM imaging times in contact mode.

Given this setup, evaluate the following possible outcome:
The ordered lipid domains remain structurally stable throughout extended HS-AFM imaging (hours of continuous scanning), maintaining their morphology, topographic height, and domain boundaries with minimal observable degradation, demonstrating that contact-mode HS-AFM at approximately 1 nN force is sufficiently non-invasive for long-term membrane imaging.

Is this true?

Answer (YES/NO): NO